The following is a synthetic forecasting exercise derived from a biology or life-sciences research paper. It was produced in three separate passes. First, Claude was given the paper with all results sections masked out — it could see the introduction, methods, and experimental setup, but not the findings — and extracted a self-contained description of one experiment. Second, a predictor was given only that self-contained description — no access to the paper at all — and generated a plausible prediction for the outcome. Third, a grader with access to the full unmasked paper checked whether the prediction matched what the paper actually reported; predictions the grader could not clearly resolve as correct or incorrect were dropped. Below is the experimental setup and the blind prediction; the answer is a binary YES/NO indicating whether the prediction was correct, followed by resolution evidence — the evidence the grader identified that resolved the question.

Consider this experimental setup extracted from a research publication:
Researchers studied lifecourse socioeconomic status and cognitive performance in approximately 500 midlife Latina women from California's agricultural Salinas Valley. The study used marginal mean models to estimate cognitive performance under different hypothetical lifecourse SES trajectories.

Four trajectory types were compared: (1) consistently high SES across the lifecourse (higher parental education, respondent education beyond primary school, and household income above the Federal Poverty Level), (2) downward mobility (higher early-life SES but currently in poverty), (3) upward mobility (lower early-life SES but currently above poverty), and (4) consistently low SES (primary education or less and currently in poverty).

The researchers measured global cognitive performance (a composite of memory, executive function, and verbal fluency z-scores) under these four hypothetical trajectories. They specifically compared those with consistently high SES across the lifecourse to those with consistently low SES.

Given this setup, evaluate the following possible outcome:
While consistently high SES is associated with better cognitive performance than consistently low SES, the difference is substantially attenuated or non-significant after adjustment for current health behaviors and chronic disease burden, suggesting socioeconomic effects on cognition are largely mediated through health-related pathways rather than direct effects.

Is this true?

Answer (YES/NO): NO